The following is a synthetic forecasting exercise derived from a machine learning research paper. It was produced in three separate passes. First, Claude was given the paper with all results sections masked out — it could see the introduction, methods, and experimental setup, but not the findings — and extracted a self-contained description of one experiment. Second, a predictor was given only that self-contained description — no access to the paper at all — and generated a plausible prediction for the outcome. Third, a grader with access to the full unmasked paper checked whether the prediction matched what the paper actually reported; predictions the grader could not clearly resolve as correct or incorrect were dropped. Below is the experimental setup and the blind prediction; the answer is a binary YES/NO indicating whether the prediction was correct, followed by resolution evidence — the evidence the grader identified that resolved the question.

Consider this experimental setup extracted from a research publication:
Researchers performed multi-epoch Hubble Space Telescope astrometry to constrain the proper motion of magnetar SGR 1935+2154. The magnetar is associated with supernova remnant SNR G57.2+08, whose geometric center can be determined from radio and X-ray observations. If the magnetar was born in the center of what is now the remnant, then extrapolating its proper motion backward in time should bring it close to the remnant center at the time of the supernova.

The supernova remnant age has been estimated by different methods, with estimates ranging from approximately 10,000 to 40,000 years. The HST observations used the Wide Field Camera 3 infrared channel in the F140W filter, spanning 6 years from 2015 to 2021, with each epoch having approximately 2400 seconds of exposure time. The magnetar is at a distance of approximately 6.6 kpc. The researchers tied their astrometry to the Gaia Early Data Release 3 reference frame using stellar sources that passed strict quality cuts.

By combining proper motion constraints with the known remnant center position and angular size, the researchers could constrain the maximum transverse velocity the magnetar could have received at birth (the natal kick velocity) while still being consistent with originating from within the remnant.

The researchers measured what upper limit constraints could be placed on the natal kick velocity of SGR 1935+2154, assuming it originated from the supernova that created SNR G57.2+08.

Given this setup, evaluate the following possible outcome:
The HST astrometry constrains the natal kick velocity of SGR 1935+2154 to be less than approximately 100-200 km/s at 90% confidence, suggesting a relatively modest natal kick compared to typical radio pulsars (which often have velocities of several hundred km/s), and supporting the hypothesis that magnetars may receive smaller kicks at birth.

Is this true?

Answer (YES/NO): NO